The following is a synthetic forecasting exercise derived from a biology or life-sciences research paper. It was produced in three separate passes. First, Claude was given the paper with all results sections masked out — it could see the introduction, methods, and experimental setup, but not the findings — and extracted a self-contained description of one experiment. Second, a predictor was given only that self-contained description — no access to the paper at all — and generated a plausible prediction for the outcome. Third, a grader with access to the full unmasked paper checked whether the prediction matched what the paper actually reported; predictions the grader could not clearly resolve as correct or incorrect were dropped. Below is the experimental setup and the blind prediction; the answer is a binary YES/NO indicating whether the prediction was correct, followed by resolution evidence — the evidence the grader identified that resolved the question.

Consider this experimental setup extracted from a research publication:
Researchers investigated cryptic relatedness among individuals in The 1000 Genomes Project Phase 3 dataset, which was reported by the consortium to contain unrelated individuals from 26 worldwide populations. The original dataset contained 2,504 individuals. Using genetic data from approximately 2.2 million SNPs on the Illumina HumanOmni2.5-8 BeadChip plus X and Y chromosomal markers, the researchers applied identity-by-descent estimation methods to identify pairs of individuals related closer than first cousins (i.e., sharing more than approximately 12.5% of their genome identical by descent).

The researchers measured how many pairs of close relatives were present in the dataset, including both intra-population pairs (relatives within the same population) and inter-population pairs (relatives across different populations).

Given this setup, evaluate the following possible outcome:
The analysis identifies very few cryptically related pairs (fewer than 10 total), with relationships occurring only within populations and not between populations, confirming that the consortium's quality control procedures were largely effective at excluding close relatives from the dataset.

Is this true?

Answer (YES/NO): NO